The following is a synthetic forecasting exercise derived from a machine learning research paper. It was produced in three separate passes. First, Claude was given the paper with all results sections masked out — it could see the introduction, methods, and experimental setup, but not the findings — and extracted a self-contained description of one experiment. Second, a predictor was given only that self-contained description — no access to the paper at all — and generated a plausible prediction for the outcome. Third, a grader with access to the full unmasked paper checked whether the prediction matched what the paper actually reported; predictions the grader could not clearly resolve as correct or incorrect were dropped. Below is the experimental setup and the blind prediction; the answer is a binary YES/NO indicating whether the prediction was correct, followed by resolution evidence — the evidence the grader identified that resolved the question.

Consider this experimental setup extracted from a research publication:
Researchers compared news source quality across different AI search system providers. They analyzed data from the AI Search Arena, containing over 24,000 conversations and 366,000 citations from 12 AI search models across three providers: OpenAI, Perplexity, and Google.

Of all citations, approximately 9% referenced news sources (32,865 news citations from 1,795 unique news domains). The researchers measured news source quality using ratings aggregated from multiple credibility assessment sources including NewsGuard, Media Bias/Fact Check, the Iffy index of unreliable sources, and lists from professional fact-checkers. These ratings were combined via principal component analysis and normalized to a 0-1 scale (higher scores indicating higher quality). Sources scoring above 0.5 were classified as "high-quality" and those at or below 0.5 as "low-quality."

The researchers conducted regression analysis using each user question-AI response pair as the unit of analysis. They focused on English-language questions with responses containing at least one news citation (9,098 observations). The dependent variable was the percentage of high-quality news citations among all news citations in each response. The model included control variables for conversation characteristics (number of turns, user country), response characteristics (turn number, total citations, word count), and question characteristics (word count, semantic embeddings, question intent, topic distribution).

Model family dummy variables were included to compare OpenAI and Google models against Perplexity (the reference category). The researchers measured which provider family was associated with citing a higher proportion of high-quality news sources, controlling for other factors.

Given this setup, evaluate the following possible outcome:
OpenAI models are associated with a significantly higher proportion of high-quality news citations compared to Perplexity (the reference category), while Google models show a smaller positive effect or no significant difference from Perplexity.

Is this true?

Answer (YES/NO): NO